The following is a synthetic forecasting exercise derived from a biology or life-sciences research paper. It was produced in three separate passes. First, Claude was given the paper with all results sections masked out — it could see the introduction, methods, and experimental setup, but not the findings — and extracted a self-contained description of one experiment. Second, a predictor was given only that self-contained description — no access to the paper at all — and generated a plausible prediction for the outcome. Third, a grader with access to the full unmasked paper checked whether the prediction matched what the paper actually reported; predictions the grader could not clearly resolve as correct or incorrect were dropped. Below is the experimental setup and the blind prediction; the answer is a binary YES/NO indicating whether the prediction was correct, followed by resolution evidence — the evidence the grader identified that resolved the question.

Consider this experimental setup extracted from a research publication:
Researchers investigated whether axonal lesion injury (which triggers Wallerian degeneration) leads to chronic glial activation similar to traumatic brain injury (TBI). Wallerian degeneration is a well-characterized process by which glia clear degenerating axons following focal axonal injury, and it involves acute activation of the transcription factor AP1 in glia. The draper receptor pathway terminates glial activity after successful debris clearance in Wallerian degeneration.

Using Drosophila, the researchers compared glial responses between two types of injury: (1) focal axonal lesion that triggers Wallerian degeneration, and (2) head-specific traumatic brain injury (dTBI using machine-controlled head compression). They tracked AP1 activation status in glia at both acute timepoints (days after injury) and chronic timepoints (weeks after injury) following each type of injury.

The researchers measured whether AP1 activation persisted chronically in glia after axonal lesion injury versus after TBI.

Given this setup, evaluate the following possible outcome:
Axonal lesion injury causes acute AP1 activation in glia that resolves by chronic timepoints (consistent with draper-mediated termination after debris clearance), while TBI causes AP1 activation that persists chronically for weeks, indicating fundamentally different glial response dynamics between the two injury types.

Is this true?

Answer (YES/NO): YES